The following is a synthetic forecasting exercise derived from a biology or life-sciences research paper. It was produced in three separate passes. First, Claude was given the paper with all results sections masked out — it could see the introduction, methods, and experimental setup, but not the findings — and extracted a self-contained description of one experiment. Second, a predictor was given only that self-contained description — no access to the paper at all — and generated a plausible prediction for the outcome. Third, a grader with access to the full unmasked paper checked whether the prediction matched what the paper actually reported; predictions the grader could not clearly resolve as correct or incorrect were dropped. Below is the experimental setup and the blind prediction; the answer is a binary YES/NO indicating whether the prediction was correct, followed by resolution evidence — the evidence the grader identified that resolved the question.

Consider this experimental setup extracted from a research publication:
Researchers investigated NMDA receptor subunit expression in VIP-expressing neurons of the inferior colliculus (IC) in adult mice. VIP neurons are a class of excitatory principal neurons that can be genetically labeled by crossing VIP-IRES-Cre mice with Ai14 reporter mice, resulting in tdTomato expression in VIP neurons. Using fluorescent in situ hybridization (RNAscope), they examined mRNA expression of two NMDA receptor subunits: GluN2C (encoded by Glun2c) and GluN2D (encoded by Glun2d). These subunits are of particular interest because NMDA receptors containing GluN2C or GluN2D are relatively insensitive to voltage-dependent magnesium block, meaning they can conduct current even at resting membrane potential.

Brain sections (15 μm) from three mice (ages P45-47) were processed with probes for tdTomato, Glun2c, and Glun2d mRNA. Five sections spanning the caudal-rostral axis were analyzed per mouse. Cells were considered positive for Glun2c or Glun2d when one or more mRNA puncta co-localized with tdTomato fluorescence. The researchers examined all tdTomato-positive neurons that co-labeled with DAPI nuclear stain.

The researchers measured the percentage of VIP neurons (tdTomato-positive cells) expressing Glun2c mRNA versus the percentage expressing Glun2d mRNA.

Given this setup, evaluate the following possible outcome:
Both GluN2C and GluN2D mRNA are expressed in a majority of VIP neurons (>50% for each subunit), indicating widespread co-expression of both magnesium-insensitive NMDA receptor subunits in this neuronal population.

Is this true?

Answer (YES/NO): NO